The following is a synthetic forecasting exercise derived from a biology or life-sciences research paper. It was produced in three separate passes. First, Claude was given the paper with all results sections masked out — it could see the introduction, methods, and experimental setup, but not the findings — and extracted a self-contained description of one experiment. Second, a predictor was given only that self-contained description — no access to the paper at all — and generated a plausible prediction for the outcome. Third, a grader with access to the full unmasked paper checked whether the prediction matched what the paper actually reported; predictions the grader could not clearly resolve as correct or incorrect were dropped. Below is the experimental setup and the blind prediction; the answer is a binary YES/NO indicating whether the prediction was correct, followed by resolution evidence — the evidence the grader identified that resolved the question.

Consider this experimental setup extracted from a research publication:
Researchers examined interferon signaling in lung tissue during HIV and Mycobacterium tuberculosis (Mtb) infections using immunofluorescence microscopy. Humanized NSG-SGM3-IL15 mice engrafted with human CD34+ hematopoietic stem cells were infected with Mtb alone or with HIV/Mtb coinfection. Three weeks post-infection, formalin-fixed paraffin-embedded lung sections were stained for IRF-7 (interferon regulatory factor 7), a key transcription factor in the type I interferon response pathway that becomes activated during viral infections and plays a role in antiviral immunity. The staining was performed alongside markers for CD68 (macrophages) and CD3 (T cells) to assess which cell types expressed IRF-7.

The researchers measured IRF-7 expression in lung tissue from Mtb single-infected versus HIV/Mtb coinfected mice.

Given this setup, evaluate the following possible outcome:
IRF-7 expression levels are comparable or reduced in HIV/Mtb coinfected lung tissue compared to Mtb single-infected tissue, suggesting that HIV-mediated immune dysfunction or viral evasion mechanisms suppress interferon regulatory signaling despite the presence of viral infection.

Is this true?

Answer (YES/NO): NO